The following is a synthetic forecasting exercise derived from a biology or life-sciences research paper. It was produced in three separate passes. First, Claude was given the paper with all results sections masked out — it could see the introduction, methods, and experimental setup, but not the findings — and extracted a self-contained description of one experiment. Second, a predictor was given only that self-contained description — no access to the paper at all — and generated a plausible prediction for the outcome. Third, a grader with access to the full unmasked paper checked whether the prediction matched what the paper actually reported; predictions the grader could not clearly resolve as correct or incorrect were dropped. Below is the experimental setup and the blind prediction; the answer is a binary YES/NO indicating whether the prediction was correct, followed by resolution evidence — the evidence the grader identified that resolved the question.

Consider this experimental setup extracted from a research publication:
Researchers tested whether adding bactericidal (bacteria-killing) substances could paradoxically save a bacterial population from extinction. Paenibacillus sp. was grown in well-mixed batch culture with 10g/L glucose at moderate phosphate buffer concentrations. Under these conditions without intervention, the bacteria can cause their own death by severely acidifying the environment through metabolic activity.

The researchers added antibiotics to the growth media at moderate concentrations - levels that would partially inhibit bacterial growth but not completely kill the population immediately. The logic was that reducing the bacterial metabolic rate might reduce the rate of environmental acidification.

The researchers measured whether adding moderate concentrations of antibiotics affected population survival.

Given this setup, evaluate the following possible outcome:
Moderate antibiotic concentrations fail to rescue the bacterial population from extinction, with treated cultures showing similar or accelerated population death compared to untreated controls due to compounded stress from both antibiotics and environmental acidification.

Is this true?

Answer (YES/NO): NO